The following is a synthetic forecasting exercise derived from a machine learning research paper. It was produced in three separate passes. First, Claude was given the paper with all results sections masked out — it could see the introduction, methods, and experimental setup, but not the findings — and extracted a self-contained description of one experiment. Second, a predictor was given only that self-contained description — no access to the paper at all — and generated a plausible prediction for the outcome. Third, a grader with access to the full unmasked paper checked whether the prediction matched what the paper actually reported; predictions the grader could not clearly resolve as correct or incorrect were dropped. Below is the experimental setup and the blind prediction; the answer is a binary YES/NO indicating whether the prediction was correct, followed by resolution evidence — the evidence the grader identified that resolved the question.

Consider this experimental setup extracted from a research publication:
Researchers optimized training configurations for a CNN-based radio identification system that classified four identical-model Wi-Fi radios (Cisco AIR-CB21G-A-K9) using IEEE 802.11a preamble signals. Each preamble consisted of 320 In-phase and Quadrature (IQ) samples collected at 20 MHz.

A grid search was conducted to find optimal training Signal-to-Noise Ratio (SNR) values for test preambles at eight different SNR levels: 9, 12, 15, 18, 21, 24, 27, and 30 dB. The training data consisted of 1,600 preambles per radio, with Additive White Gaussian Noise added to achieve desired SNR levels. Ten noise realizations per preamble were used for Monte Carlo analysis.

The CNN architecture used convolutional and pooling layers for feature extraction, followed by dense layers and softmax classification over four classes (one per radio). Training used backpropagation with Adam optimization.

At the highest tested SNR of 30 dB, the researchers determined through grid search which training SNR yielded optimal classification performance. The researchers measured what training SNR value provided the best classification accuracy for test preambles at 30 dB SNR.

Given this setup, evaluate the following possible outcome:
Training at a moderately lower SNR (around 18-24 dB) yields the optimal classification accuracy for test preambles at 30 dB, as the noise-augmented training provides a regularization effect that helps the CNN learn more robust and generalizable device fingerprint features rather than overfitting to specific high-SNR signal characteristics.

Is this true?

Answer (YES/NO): YES